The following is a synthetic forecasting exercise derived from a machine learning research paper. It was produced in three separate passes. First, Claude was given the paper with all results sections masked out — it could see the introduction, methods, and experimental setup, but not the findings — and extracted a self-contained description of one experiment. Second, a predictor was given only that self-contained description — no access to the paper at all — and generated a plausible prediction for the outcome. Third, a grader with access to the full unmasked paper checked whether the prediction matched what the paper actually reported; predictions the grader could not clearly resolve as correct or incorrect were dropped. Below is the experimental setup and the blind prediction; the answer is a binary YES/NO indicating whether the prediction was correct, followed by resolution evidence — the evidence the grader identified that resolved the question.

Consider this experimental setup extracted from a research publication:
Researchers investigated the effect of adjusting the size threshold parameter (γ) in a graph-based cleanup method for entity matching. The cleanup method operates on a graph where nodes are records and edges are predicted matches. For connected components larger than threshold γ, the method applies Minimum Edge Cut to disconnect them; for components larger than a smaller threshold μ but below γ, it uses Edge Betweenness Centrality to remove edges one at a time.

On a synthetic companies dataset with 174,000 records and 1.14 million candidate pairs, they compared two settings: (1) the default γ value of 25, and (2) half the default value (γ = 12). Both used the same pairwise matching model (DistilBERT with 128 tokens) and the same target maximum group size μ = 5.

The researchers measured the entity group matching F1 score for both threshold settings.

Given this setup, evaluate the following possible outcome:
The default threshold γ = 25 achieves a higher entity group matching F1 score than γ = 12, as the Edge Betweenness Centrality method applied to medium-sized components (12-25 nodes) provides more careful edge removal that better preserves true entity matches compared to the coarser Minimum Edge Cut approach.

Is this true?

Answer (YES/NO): NO